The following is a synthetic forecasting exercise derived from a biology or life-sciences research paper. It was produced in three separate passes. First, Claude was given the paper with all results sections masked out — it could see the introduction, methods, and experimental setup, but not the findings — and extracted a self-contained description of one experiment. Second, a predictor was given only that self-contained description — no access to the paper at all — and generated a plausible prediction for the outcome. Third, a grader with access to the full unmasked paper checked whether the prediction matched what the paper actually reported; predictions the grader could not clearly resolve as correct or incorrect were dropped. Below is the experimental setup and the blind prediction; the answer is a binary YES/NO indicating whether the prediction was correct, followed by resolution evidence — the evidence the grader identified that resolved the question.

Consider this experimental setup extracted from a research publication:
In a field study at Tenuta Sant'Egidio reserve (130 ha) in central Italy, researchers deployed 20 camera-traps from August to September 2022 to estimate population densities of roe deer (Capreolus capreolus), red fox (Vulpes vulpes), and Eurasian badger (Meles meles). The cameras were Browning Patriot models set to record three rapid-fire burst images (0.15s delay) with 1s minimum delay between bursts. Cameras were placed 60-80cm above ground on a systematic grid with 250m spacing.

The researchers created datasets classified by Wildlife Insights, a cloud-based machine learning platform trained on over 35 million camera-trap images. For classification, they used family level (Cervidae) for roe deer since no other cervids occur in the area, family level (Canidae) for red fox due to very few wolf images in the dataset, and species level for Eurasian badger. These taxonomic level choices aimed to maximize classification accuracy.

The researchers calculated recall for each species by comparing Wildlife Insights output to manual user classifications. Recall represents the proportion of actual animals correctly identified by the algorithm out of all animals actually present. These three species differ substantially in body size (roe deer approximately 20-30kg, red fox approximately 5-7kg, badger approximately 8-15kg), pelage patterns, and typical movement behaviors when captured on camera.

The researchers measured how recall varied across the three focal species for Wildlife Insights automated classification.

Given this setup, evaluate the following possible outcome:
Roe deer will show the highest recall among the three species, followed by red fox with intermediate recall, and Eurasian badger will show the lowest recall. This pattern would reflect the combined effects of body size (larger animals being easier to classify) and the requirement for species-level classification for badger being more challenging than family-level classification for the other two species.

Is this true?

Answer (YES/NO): YES